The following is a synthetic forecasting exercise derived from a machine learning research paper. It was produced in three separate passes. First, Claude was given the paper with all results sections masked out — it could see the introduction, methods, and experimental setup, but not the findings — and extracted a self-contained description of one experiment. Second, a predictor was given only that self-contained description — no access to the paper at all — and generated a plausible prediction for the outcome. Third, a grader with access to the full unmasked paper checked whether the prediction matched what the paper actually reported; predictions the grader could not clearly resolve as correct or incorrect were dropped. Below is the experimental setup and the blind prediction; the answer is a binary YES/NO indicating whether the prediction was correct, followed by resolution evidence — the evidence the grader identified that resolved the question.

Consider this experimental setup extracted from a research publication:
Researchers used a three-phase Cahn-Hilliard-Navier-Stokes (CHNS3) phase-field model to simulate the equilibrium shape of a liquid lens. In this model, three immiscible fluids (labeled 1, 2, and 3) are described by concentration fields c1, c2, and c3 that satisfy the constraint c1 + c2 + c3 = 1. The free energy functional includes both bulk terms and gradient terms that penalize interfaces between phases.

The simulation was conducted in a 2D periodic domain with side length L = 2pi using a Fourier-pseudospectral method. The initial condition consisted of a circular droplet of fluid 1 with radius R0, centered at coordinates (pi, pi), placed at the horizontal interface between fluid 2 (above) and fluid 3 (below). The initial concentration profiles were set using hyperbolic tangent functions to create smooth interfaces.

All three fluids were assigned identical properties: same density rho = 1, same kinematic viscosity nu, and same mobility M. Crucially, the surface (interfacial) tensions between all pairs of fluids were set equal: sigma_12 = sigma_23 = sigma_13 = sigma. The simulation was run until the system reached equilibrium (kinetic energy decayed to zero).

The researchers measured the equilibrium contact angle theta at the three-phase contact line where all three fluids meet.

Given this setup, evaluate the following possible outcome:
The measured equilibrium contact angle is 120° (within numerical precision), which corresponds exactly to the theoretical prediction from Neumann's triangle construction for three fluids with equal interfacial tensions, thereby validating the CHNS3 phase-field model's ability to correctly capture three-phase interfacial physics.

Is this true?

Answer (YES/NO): YES